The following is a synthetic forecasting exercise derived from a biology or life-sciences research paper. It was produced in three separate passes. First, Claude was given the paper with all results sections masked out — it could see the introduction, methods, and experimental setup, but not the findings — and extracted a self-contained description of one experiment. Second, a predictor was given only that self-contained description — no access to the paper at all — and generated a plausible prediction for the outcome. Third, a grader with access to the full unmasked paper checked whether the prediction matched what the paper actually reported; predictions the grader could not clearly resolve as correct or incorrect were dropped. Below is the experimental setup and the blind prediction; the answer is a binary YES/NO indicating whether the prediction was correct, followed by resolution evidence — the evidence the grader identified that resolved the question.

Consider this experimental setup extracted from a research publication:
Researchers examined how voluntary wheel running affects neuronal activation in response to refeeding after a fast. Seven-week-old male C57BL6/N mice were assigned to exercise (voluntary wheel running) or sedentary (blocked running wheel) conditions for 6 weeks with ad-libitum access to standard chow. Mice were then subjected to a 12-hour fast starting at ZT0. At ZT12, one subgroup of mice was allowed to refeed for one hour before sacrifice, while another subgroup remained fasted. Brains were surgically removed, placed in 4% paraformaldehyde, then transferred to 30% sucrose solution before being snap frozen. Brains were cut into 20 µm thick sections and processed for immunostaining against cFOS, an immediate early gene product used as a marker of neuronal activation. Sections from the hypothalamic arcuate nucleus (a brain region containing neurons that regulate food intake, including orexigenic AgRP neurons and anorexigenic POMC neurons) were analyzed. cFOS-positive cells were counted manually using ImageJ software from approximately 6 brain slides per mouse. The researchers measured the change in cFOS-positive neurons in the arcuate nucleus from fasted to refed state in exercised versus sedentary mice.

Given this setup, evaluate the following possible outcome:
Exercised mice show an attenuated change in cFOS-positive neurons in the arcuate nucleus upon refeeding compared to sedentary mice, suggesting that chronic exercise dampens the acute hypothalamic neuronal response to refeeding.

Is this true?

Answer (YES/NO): NO